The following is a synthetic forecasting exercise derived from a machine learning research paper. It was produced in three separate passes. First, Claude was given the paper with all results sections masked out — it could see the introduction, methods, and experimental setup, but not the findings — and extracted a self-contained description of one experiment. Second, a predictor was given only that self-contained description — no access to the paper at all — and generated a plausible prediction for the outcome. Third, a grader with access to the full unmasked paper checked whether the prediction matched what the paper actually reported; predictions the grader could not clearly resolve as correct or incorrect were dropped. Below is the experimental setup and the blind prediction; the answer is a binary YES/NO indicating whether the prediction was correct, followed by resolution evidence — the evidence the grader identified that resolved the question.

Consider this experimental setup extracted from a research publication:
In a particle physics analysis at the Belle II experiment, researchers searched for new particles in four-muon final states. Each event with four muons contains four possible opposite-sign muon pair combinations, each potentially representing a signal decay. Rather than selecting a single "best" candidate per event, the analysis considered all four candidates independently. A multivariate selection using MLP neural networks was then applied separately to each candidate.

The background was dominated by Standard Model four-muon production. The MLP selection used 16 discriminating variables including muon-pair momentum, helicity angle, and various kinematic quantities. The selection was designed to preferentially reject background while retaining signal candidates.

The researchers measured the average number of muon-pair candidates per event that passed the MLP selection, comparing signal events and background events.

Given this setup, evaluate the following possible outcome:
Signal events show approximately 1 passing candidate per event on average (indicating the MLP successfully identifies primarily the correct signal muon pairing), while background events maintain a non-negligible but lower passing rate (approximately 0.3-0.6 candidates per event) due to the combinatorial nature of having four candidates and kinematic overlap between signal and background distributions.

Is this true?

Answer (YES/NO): NO